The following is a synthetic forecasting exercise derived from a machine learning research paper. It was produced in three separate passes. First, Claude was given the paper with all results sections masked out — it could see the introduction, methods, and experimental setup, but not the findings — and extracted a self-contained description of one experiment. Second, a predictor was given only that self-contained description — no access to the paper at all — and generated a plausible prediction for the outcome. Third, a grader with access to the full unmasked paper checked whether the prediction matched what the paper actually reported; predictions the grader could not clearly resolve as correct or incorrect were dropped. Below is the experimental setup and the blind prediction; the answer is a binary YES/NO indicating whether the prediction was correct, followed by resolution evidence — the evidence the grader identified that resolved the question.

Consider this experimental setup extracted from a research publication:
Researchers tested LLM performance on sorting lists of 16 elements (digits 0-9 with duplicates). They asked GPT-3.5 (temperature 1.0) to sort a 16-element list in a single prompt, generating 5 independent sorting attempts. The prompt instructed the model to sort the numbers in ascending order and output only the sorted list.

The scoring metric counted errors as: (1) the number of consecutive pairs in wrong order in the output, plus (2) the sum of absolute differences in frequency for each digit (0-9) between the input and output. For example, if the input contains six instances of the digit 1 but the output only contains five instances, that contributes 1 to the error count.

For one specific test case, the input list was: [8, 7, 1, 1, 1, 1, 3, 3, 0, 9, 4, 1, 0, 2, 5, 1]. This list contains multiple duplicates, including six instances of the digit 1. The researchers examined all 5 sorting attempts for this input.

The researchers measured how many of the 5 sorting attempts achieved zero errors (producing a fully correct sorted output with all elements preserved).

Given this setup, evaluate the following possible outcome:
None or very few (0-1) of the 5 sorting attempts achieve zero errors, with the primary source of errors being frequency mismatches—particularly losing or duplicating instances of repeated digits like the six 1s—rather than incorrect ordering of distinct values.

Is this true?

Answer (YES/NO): YES